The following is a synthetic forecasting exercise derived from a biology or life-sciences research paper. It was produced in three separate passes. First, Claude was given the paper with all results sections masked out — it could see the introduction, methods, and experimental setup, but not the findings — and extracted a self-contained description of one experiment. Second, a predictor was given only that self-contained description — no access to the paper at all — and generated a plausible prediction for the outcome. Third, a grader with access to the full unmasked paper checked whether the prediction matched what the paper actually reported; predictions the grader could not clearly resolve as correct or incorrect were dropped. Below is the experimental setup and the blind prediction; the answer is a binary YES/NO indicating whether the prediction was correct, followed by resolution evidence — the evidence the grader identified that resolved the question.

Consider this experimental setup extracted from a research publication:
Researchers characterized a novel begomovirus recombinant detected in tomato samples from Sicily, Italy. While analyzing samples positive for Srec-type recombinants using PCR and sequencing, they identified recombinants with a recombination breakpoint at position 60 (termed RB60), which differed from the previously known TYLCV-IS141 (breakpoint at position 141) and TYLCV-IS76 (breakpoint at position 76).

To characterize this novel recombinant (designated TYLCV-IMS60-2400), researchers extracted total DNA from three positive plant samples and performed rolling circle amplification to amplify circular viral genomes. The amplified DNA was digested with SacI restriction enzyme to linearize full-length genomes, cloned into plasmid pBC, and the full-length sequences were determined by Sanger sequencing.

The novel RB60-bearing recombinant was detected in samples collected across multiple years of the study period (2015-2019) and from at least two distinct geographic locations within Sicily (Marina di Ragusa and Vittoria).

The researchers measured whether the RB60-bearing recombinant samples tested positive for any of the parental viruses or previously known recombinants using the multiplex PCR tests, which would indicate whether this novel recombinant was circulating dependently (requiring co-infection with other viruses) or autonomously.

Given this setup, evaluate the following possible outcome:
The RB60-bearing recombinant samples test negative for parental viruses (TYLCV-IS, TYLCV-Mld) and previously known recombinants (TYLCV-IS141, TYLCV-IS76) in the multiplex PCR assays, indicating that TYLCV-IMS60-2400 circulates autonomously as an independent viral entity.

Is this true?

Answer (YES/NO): YES